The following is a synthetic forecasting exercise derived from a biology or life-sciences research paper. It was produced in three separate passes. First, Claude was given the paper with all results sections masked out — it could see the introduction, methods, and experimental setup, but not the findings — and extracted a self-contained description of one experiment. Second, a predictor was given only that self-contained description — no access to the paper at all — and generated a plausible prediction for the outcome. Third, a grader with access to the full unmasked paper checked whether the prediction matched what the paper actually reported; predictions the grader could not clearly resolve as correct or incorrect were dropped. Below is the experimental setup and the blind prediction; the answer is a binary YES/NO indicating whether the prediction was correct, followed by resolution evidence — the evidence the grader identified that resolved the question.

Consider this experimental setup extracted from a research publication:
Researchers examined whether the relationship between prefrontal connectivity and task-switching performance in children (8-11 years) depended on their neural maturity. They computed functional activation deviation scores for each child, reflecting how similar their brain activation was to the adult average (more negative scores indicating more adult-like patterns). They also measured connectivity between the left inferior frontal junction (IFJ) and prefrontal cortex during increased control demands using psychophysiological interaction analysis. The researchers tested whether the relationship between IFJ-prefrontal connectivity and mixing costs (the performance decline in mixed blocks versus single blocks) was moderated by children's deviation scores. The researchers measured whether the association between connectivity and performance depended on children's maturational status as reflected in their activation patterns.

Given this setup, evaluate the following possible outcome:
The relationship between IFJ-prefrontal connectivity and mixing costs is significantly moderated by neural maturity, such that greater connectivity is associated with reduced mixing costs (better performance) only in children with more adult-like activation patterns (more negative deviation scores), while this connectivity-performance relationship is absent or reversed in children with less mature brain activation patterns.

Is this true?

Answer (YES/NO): NO